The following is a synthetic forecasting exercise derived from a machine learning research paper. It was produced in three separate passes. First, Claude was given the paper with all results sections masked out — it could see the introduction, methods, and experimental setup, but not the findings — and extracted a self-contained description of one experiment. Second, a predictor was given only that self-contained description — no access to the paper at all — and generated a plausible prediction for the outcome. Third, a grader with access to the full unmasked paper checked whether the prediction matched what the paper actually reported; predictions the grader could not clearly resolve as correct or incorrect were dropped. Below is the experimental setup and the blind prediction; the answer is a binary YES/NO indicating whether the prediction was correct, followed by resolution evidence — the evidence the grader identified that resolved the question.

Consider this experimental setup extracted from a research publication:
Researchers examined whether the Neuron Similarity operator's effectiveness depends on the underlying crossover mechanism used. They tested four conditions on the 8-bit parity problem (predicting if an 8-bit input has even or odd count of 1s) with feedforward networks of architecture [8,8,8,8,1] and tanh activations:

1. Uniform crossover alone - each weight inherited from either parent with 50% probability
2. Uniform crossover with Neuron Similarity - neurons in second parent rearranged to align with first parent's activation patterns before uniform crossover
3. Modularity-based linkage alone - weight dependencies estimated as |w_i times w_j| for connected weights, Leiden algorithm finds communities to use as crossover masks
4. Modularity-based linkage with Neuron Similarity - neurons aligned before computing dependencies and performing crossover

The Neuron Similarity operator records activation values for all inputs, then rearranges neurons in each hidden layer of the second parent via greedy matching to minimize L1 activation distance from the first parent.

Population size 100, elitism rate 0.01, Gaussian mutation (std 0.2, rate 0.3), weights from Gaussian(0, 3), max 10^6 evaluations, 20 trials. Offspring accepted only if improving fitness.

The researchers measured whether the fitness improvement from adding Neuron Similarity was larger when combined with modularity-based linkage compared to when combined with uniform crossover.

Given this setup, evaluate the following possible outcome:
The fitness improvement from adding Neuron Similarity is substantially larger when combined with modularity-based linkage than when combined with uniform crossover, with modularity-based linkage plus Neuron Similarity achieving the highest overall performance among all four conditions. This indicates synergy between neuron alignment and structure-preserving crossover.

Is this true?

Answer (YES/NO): NO